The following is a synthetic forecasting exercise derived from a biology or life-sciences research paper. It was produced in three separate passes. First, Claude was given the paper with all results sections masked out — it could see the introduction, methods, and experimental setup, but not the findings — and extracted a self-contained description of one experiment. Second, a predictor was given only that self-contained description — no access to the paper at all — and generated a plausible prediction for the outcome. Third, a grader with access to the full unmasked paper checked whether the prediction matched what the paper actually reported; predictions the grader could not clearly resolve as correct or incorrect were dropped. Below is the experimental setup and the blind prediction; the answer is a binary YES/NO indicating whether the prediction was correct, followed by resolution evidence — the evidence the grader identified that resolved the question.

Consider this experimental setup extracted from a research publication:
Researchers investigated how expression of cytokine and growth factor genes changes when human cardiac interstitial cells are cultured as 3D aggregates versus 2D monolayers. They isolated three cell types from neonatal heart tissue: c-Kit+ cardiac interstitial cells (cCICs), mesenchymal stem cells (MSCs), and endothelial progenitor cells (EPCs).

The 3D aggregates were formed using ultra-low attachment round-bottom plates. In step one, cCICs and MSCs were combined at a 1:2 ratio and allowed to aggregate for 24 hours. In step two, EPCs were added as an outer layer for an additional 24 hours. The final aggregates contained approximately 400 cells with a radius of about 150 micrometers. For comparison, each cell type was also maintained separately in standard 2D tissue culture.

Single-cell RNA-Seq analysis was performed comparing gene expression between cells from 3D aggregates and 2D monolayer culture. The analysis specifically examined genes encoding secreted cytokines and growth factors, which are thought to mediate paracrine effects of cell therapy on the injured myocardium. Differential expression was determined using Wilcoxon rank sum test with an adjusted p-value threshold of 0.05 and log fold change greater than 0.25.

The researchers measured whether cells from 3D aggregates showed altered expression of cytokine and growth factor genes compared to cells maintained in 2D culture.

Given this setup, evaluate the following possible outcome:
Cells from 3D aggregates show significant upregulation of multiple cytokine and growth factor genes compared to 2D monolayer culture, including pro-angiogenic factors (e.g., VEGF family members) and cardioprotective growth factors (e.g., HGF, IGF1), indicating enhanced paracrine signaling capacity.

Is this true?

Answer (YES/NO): YES